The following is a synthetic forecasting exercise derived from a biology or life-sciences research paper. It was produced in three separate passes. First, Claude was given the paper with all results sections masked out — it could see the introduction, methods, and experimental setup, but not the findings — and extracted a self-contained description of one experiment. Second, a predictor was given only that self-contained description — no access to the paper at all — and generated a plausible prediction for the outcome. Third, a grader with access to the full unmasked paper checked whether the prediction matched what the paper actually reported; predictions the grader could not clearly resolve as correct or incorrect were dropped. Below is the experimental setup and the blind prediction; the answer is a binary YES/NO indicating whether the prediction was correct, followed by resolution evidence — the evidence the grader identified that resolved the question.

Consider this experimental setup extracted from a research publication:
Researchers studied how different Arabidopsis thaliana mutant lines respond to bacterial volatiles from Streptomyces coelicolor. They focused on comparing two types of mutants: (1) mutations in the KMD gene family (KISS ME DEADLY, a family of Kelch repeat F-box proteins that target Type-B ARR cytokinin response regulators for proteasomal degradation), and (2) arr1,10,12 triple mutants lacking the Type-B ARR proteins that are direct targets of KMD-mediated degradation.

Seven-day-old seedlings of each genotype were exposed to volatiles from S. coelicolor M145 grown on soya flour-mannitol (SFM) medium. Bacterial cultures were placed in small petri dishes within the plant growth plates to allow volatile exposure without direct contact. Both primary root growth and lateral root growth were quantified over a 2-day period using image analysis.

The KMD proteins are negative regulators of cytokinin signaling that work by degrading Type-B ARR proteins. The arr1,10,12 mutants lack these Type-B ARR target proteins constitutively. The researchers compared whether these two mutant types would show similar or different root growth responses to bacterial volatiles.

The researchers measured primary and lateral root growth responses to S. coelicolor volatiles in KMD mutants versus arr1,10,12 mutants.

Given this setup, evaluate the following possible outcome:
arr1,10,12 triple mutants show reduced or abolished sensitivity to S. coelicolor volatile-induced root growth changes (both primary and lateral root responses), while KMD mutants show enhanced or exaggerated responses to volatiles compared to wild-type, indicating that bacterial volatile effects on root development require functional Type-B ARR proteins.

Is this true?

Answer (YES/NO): NO